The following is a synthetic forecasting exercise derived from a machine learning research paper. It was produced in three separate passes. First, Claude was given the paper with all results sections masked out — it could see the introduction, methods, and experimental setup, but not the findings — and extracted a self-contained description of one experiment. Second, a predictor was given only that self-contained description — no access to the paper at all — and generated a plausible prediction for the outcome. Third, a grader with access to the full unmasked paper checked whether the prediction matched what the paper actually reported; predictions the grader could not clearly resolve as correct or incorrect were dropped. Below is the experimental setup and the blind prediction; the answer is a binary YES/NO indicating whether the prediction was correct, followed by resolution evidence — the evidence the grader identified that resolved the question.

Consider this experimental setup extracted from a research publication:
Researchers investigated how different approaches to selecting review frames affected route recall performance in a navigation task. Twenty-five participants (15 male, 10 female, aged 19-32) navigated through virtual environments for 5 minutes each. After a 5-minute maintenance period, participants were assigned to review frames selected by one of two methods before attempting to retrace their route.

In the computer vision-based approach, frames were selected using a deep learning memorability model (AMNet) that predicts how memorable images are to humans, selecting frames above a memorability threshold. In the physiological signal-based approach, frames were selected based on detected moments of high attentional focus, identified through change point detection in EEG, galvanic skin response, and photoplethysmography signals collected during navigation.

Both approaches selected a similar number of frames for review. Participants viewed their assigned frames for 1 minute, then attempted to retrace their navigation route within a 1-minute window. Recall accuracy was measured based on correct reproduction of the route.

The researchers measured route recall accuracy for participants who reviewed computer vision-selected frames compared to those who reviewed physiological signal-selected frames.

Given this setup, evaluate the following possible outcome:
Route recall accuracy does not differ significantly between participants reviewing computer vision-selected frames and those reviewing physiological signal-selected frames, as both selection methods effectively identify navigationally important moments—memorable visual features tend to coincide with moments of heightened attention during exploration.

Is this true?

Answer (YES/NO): NO